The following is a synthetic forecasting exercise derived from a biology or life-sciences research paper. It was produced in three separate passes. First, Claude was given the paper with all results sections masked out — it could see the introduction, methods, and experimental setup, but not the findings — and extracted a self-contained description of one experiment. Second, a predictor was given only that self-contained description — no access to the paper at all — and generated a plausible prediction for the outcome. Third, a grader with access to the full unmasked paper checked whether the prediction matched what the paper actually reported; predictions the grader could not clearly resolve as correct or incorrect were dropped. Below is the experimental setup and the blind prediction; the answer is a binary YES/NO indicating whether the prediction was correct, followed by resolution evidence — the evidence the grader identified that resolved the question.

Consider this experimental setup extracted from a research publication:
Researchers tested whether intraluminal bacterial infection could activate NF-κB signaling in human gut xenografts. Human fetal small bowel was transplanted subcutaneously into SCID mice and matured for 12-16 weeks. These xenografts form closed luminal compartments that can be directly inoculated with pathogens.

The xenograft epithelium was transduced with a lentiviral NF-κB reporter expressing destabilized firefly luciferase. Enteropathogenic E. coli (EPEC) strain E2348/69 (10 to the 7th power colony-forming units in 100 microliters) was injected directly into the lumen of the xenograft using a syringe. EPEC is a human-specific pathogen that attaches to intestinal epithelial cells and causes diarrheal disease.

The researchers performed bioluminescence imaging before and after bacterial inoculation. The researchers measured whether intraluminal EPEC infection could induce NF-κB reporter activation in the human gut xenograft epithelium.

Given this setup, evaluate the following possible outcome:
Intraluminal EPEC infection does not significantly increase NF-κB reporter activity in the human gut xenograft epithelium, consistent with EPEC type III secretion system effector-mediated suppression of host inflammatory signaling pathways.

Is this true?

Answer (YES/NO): NO